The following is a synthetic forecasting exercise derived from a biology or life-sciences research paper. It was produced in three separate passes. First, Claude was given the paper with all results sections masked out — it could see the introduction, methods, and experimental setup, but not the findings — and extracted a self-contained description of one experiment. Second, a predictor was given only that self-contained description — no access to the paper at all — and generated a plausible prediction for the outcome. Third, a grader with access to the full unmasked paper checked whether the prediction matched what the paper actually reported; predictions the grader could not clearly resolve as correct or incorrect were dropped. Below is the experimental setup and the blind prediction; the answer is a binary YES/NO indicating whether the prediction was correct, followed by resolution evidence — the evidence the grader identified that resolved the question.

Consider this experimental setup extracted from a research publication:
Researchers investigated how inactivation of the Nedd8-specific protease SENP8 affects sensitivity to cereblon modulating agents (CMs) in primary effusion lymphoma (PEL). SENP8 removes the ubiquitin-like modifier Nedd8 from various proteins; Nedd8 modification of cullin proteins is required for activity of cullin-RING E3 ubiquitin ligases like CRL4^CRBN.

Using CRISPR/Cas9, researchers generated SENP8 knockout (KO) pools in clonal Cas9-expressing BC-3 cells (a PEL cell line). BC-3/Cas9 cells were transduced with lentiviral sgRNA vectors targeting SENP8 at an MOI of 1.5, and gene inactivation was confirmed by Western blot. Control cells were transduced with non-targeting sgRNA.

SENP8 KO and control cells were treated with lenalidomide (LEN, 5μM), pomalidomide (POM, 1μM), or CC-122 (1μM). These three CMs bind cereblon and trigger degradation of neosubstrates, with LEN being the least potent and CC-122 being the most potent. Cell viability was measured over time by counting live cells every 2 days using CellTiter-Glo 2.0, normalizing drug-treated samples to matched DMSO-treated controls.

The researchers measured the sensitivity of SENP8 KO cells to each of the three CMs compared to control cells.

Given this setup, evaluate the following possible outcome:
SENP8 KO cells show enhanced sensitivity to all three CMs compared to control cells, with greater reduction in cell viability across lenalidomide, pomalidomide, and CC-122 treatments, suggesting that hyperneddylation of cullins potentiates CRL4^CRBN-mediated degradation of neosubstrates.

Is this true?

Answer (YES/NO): NO